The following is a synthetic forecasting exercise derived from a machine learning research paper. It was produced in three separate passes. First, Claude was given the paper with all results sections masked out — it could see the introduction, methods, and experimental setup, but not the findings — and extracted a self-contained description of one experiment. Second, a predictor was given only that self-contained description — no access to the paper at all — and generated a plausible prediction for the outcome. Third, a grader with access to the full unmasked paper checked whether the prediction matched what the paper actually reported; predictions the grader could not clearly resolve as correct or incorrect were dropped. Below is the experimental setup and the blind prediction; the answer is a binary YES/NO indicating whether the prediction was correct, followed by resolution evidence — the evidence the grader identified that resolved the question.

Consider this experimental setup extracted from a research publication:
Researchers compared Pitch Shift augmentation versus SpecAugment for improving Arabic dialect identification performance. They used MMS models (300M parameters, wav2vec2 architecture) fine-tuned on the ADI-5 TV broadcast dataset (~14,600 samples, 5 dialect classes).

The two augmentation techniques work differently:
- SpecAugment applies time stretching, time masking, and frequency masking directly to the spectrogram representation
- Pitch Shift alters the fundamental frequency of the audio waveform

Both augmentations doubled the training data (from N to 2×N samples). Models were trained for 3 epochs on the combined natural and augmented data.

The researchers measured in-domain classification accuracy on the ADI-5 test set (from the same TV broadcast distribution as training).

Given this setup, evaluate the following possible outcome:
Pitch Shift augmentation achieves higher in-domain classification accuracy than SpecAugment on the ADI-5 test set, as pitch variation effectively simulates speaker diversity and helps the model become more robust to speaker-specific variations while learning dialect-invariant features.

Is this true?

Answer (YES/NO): YES